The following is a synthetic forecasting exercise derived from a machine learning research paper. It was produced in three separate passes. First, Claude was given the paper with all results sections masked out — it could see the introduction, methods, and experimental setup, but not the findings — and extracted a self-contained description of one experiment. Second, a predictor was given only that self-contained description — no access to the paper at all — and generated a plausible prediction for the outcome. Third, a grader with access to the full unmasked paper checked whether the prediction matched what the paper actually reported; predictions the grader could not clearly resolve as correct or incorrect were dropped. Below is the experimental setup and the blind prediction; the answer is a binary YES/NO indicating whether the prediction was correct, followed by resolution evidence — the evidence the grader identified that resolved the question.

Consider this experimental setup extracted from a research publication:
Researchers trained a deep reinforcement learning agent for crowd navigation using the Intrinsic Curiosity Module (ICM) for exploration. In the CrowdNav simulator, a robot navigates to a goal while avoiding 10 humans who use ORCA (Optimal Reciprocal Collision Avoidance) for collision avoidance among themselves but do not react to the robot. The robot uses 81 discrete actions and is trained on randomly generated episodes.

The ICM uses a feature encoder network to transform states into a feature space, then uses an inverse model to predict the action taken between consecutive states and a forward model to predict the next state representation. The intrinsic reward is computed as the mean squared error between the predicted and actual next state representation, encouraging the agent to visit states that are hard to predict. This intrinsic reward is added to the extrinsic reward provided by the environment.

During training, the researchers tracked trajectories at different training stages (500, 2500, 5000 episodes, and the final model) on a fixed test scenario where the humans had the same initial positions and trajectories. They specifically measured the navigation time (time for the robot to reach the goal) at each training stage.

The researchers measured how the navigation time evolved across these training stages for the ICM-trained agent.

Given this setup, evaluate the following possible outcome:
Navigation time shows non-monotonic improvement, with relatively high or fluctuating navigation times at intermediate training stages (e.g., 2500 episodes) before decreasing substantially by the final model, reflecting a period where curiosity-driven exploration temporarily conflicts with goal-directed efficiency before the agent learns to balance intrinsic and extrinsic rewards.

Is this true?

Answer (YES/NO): NO